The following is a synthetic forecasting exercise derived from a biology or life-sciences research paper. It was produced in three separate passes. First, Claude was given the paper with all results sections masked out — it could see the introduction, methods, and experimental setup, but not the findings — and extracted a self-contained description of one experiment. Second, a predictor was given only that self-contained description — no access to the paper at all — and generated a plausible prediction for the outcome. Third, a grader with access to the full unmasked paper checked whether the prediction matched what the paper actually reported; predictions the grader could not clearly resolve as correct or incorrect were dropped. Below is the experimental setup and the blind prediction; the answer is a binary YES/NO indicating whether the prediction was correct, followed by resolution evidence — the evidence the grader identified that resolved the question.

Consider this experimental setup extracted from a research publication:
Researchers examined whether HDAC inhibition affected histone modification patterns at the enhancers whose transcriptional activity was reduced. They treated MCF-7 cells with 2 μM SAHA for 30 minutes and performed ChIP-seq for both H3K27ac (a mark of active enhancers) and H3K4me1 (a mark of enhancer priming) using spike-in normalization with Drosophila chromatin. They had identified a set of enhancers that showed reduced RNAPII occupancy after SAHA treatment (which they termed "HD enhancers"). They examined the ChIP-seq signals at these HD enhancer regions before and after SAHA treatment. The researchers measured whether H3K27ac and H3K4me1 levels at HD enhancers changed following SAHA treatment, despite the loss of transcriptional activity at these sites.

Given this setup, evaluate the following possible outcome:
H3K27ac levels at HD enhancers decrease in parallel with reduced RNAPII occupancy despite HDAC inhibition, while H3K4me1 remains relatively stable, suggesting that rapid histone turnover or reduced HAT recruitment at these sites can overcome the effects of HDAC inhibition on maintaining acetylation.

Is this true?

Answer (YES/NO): NO